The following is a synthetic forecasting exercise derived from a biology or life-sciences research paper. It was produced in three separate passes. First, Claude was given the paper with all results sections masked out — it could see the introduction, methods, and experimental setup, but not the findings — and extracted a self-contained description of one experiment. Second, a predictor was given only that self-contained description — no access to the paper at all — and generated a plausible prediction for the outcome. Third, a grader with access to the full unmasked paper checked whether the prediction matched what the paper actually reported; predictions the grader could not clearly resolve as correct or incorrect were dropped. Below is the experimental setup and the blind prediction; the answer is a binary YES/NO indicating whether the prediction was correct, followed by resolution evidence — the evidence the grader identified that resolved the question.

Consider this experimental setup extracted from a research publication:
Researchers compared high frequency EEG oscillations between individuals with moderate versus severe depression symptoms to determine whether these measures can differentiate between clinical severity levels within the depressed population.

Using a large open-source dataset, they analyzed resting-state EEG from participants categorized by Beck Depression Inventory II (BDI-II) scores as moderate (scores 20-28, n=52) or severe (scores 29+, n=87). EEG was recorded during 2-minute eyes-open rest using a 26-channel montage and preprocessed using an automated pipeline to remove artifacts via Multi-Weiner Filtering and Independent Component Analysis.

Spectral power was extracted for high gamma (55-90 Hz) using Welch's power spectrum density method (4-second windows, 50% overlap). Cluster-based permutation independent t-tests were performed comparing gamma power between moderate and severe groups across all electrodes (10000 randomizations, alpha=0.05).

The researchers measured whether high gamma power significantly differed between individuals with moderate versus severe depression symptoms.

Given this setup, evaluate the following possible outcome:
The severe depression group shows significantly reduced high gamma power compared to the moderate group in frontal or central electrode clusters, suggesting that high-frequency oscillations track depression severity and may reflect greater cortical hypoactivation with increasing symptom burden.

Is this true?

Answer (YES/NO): NO